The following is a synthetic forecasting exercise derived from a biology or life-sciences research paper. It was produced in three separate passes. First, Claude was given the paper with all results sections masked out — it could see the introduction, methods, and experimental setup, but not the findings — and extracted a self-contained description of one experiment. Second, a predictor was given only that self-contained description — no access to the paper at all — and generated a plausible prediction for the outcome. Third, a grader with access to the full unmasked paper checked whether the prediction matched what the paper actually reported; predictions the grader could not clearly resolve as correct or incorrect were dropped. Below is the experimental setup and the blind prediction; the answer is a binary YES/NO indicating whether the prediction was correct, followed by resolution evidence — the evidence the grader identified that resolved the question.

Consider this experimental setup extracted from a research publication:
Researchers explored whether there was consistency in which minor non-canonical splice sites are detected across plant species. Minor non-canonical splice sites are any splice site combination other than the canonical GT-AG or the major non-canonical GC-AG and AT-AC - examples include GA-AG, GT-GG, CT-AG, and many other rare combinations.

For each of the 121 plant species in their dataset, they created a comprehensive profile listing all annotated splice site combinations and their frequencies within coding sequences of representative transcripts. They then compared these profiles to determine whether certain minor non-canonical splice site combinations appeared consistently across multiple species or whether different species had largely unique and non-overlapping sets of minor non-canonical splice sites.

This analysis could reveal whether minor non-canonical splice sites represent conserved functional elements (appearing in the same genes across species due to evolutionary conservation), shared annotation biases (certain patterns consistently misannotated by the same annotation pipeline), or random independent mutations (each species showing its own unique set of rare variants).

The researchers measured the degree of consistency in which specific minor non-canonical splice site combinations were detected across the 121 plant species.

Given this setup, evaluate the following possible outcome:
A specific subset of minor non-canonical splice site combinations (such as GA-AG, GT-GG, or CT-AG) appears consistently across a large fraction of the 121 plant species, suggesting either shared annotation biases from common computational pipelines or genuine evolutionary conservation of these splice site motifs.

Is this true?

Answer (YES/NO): NO